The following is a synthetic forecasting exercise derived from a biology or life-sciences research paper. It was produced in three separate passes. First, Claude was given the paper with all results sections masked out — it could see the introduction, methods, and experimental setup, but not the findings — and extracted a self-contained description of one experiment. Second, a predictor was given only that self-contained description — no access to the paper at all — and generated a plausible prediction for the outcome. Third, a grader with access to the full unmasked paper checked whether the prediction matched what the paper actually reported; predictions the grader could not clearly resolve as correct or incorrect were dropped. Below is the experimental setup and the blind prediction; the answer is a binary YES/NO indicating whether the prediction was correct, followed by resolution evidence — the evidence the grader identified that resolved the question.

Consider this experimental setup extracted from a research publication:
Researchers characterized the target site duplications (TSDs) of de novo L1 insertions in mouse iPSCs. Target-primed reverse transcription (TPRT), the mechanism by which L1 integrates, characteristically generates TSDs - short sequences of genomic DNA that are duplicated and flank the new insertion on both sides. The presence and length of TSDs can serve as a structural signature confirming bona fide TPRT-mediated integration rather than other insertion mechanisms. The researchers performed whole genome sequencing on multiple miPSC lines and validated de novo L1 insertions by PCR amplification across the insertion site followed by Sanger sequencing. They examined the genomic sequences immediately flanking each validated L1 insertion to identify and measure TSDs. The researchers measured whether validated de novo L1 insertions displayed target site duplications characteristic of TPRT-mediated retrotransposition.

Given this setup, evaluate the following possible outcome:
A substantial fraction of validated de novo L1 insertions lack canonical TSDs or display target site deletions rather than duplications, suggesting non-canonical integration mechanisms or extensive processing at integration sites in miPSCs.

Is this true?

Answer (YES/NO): NO